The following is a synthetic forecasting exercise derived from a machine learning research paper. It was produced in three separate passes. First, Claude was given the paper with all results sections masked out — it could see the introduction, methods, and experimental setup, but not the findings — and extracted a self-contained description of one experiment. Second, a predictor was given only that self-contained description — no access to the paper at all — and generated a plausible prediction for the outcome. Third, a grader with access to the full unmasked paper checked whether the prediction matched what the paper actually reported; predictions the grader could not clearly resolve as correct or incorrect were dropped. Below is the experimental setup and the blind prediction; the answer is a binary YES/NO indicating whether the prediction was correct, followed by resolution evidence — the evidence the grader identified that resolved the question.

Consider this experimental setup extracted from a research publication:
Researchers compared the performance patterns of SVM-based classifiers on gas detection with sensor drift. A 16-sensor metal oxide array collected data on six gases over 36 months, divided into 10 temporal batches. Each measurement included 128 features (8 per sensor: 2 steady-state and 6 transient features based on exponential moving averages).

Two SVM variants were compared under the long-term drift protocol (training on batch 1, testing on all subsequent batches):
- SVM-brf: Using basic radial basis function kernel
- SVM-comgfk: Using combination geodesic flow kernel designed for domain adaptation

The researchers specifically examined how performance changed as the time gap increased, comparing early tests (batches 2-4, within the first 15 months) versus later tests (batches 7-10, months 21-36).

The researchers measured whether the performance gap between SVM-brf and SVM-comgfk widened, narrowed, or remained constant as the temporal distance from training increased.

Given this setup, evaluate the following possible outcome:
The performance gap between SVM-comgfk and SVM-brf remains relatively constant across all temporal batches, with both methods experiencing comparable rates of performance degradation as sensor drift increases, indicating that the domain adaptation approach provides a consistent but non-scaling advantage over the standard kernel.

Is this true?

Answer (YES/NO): NO